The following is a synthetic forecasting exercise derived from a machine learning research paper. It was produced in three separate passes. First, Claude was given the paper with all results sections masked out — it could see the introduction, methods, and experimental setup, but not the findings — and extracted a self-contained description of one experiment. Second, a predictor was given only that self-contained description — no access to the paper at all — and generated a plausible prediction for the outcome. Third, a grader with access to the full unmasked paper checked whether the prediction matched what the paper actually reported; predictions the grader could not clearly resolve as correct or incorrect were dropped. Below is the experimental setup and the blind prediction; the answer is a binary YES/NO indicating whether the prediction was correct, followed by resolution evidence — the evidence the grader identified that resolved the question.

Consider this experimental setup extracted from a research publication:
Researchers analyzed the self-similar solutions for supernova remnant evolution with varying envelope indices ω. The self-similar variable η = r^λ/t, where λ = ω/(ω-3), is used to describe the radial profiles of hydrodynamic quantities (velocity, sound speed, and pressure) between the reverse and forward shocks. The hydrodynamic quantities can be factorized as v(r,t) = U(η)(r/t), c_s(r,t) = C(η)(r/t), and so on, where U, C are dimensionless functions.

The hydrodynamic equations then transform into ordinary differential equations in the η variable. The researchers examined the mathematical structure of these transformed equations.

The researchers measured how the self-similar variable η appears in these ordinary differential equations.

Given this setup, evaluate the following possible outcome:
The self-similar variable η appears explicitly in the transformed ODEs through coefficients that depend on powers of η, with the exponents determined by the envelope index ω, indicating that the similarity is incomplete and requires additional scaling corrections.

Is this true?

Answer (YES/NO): NO